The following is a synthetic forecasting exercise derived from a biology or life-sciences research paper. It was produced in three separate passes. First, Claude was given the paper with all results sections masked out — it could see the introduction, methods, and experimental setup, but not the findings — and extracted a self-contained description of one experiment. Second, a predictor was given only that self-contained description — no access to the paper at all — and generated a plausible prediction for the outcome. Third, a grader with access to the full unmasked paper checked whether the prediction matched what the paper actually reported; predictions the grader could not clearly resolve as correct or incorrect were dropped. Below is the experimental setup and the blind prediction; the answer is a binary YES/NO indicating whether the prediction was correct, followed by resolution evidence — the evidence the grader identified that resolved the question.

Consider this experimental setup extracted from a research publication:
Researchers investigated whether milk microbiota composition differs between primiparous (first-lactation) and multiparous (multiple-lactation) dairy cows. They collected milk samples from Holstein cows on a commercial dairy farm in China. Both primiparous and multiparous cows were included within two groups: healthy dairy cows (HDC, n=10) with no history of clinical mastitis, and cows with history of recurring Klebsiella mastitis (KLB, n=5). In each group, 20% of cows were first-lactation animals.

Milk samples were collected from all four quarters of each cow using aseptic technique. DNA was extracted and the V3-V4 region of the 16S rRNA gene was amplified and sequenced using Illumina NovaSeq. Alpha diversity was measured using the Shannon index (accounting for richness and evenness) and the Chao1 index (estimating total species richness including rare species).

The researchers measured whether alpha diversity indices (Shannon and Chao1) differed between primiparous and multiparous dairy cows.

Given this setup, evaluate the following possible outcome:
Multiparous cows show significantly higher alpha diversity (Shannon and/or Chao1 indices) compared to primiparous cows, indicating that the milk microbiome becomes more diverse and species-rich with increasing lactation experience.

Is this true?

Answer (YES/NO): NO